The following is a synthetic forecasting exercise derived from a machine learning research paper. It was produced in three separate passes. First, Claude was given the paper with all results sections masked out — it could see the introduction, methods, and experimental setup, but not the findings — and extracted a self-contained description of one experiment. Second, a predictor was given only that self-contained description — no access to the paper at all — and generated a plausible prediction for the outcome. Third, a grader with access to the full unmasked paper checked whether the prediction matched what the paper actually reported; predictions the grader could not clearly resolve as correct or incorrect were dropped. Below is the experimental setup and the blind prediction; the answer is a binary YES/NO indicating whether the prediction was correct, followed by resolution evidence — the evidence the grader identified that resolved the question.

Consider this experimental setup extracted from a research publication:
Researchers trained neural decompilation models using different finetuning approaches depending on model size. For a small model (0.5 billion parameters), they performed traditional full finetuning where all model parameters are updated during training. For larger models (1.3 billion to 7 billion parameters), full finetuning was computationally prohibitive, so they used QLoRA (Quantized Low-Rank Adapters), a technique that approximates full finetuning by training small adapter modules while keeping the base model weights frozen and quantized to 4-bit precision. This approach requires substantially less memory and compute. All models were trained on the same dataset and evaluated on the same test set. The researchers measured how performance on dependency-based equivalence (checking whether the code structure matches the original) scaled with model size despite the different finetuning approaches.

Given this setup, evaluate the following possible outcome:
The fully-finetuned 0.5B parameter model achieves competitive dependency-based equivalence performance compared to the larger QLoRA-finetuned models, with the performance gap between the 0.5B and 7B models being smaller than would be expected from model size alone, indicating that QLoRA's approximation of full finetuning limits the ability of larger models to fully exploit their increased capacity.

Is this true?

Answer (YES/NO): NO